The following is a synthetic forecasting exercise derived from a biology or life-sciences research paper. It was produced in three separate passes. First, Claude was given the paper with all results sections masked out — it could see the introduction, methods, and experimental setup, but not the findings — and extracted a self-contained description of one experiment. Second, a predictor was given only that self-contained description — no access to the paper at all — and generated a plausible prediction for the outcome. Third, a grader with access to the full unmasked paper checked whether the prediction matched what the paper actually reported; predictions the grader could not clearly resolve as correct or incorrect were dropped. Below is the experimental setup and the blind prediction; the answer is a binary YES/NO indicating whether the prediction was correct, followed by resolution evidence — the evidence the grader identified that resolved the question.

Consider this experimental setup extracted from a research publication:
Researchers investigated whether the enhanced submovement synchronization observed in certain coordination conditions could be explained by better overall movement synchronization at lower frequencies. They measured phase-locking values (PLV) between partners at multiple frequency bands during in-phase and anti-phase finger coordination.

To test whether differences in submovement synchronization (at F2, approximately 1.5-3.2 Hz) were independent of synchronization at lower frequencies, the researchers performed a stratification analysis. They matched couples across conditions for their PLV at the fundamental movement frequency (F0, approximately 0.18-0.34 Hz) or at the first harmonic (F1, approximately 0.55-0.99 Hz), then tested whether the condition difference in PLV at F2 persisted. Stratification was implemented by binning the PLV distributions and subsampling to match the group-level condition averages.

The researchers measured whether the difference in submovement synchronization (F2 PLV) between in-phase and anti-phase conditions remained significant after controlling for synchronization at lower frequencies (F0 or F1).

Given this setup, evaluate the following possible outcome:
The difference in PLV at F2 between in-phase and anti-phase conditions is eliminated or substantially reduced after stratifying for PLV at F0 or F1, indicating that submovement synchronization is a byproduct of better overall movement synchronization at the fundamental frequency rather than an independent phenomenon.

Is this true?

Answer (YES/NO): NO